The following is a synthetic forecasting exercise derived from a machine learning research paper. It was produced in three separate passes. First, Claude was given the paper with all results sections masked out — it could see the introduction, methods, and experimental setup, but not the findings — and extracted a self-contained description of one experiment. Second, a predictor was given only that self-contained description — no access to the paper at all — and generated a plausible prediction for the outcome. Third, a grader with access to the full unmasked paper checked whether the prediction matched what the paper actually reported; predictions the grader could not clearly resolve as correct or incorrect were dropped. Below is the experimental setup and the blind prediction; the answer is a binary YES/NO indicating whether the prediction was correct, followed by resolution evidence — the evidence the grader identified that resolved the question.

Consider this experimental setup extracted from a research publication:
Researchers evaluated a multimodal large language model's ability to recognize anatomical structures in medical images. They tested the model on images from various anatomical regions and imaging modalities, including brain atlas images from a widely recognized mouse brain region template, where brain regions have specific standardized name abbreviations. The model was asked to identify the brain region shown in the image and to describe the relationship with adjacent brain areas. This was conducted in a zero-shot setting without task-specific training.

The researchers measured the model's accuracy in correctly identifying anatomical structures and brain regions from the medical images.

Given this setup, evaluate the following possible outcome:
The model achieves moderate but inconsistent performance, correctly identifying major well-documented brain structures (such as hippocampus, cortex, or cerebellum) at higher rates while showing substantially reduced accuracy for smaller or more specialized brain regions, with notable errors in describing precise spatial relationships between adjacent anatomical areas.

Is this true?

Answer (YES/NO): NO